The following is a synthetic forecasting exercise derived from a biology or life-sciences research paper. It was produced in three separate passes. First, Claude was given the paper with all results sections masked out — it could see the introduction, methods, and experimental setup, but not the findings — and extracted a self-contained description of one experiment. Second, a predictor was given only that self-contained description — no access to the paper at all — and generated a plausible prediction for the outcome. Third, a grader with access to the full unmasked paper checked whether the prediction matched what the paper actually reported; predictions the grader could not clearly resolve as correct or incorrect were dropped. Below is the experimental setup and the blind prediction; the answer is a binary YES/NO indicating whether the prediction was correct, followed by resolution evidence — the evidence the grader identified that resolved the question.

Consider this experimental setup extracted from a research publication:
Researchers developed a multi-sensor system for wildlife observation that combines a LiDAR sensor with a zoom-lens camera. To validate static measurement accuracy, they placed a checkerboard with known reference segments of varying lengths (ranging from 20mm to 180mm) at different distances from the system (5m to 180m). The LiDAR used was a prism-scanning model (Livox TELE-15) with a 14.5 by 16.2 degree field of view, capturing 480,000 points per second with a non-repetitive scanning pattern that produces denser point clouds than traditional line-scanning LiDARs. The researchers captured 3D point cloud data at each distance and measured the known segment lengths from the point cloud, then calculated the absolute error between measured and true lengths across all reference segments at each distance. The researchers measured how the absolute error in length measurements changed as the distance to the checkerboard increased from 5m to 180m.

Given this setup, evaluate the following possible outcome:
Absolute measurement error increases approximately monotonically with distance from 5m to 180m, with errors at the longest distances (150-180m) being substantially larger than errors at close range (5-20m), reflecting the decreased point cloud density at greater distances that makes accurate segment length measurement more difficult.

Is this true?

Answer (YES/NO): NO